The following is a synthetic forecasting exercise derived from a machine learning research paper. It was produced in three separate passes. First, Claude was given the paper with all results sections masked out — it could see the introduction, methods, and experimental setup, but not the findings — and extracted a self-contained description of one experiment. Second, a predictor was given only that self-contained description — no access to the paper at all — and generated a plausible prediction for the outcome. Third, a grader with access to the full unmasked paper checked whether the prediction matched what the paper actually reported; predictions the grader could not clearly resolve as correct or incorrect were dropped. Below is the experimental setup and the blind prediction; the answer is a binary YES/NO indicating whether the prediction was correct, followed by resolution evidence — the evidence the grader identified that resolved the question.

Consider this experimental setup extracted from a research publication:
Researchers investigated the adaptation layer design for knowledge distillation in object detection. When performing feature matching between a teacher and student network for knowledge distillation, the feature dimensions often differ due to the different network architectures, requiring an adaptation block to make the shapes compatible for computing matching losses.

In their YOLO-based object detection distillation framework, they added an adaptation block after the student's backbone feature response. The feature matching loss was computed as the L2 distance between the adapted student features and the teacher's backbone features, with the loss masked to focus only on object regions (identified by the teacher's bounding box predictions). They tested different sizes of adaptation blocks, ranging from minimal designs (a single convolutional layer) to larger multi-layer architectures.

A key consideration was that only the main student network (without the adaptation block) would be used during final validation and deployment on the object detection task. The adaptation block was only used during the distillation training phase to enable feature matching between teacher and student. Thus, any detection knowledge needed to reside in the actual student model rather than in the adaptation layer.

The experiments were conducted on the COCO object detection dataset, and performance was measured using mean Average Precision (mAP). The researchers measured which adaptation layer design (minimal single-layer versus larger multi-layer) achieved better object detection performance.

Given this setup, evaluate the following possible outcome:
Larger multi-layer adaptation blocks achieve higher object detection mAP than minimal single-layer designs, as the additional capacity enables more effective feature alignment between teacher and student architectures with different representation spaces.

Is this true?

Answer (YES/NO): NO